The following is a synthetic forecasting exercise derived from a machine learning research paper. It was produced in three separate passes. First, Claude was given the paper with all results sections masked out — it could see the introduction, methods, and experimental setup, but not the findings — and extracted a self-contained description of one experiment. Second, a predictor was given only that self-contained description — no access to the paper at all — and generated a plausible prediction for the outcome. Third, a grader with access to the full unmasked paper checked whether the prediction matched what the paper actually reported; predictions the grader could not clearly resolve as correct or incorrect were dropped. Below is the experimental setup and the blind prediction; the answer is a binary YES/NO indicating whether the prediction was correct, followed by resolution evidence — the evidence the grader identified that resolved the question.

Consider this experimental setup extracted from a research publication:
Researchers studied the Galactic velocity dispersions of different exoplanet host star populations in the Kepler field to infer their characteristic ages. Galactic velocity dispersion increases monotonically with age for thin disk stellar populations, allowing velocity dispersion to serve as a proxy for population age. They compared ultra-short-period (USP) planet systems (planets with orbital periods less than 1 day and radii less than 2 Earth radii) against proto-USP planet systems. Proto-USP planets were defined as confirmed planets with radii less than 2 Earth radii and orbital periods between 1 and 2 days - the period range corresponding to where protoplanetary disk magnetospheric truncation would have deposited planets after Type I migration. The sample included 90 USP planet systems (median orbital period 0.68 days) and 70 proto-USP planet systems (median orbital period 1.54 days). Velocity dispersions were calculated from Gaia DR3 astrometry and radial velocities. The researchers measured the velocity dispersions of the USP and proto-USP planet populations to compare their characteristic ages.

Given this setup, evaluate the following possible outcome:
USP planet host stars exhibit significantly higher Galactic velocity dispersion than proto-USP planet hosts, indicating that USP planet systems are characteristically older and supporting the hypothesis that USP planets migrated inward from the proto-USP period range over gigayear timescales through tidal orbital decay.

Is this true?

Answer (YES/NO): YES